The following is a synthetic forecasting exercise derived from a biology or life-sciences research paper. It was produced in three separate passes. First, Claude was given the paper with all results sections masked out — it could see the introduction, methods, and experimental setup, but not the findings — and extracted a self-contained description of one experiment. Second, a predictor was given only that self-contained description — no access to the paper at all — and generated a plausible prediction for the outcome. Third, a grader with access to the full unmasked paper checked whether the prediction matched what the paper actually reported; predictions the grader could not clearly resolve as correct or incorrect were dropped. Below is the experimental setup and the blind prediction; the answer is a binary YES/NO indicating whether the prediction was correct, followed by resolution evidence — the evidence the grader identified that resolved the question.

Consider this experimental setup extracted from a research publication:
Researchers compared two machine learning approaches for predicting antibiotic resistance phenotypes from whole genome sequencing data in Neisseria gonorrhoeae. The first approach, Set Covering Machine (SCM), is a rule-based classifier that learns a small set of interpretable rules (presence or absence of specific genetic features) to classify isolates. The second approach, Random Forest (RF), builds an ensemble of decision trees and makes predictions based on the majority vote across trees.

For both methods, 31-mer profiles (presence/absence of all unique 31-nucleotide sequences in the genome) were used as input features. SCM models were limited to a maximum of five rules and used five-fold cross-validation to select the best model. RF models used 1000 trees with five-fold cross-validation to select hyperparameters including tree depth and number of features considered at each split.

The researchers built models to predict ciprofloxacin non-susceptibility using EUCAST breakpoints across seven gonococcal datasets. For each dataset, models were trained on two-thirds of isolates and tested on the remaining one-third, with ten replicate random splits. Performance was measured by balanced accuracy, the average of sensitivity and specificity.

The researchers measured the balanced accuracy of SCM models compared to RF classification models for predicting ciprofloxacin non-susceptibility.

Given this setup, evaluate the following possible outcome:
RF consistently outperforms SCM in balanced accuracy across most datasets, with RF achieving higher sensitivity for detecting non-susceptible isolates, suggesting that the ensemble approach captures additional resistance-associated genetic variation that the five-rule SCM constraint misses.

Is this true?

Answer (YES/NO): NO